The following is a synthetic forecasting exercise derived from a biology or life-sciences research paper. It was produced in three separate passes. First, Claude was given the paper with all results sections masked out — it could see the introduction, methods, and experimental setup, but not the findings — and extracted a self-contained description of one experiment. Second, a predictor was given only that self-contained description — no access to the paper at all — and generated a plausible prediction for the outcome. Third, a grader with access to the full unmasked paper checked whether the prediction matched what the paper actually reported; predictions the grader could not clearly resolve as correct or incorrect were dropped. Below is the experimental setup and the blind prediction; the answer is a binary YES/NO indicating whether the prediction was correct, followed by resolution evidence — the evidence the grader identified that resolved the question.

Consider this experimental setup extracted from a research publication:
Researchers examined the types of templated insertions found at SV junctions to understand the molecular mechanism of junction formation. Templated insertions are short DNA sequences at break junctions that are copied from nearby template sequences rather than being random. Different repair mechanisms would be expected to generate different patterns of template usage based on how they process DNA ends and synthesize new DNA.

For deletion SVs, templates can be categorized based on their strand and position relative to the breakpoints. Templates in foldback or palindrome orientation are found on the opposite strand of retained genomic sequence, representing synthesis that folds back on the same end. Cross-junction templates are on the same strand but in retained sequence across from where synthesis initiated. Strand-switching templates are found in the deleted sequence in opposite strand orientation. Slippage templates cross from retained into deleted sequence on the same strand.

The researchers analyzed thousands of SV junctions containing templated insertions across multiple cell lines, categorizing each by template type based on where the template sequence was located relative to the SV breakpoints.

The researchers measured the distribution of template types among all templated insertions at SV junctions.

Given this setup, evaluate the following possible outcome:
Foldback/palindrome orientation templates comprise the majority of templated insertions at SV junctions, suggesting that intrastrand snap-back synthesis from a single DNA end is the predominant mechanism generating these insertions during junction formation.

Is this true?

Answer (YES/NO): NO